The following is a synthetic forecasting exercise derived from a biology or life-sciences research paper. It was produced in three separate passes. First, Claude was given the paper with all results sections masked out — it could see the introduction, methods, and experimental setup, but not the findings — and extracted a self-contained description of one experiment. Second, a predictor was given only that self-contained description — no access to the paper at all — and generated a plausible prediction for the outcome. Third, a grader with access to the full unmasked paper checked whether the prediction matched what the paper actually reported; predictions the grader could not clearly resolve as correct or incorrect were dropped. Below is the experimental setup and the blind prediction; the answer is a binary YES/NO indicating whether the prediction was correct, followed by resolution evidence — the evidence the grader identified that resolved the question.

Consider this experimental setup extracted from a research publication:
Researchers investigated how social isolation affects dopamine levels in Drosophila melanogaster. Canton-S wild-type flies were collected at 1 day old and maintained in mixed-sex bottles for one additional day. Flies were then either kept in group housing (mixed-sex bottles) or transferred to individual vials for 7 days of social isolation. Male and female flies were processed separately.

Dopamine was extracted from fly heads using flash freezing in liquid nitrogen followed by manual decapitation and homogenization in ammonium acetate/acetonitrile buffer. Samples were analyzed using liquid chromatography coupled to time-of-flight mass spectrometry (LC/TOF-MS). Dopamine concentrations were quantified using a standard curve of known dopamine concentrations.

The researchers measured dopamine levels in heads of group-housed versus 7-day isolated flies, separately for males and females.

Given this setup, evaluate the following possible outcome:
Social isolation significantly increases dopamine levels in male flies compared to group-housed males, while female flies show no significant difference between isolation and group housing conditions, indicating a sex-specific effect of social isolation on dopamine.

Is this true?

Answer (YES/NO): NO